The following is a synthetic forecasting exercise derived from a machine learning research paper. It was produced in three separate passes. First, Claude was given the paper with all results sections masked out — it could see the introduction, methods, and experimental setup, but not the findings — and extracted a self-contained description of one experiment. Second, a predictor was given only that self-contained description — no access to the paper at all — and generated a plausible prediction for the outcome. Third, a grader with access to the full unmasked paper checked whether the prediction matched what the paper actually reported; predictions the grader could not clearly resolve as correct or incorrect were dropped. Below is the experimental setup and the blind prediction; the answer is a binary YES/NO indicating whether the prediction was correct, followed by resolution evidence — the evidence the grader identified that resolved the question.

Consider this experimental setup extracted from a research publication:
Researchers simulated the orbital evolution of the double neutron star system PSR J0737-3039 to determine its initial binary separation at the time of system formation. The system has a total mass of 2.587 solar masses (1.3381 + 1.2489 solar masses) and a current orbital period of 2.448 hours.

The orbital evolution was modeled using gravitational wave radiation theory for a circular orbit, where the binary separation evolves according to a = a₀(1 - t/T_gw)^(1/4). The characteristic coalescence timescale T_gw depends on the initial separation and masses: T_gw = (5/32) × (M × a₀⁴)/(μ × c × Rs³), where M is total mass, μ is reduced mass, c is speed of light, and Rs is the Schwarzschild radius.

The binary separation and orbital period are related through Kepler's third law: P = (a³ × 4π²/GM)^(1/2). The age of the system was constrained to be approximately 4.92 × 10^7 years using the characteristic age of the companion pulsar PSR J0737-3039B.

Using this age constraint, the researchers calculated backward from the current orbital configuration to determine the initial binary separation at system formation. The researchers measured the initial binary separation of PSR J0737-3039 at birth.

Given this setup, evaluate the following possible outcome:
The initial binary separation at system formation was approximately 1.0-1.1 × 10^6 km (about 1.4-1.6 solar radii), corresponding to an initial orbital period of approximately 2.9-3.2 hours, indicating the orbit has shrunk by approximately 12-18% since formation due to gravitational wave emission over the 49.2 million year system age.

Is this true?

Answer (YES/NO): NO